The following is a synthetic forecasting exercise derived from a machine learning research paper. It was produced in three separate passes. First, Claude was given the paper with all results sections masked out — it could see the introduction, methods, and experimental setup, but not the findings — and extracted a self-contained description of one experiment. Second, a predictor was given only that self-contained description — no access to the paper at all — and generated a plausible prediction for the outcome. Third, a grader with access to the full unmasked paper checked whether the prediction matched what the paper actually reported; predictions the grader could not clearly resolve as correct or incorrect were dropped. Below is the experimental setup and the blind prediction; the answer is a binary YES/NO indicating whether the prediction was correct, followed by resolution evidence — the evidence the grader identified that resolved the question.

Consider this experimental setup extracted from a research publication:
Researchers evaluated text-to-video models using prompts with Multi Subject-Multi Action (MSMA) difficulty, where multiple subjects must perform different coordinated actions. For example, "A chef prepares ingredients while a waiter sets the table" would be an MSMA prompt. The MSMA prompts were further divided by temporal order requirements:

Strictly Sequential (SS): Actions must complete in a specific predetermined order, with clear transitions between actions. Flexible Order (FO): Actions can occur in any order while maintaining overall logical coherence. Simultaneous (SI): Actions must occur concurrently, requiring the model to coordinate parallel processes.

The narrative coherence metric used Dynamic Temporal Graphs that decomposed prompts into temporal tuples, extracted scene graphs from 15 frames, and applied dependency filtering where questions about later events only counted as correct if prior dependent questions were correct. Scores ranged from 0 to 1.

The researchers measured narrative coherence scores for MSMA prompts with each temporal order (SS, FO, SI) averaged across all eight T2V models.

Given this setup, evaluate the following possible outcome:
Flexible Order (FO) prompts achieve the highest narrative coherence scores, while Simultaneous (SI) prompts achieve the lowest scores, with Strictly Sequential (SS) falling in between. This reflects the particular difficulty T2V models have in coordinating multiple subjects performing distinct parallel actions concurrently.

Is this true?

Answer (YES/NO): NO